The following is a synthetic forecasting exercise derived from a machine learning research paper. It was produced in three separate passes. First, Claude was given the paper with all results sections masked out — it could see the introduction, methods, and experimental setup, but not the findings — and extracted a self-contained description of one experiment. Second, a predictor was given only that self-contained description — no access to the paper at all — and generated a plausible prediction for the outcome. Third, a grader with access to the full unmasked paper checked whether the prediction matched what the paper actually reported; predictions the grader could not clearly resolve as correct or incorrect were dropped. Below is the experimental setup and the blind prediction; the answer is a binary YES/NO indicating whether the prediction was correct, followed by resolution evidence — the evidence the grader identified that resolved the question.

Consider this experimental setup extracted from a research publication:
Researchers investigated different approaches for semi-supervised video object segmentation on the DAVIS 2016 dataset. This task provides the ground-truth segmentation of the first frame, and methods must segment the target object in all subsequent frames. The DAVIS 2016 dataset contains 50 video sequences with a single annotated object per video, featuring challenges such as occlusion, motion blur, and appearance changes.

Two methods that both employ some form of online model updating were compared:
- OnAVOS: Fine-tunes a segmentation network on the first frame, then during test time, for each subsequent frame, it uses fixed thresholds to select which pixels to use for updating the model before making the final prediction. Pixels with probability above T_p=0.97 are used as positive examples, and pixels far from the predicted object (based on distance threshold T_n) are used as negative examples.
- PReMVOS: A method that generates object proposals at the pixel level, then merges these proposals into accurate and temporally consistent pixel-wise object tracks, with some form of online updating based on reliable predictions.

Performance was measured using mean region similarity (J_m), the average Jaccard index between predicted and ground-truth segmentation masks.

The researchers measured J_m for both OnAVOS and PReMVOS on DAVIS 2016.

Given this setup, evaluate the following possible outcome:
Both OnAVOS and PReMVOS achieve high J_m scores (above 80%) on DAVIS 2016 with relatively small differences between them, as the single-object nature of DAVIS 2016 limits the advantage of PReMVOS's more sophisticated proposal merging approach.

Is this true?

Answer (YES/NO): YES